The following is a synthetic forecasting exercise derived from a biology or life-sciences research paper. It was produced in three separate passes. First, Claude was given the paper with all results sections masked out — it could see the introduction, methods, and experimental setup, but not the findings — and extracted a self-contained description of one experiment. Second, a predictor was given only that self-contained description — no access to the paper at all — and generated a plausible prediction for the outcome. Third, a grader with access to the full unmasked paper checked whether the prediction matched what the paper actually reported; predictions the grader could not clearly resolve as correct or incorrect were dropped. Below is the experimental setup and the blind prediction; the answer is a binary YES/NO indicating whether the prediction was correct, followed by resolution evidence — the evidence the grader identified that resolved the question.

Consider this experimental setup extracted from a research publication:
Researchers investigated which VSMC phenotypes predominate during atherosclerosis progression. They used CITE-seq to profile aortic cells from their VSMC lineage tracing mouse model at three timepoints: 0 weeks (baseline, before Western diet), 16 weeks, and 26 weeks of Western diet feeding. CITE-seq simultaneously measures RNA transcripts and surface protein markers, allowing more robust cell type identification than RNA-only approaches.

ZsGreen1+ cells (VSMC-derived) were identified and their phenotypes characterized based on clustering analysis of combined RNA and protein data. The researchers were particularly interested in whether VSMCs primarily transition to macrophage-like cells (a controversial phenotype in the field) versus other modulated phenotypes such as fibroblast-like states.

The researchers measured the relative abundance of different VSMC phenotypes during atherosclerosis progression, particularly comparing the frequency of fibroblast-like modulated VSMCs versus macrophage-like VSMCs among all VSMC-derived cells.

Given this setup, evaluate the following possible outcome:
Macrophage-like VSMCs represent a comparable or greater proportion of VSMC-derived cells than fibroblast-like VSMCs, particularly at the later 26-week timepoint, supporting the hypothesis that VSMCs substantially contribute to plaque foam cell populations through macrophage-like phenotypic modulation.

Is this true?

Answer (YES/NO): NO